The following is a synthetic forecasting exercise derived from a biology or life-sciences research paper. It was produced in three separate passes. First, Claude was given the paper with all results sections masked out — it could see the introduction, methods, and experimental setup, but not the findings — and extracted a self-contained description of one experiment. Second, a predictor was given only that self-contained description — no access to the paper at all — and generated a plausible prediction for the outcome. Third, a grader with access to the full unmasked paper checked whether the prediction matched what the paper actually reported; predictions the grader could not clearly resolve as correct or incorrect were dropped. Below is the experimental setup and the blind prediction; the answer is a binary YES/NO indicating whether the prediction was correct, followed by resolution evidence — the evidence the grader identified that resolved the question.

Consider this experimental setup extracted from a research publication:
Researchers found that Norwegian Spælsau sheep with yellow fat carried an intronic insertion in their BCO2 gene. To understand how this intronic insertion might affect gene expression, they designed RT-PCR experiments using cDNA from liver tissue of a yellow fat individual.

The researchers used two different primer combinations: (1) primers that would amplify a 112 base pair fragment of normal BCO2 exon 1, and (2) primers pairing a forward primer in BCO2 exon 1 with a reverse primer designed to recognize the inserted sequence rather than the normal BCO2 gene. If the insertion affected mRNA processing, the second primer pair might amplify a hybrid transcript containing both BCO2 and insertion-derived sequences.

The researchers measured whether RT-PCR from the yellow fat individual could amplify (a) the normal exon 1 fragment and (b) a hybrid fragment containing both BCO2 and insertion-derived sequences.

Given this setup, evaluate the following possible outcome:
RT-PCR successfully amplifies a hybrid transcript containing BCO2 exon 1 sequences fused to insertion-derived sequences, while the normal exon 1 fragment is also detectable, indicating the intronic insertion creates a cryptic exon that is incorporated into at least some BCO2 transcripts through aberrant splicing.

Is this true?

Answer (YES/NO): YES